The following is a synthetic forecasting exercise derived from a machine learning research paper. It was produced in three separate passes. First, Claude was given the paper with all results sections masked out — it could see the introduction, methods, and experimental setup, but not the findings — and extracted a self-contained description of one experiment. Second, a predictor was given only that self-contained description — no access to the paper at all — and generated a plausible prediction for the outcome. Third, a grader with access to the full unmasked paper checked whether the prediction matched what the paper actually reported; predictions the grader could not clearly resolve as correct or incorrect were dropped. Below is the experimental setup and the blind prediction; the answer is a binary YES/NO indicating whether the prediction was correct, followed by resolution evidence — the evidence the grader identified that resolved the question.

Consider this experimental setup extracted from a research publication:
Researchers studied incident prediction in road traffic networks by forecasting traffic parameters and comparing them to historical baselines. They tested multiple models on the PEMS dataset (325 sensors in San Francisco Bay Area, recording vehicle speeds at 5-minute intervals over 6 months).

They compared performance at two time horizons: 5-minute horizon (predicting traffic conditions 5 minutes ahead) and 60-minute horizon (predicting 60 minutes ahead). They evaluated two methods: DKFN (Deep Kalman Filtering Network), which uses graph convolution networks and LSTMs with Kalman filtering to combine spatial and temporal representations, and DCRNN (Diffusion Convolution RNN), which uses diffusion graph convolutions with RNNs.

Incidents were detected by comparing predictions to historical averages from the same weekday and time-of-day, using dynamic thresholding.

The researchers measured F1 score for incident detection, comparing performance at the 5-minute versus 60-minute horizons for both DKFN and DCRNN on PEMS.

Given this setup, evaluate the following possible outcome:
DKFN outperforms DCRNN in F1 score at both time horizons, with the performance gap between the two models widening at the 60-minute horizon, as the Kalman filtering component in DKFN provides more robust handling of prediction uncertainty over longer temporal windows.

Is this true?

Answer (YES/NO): NO